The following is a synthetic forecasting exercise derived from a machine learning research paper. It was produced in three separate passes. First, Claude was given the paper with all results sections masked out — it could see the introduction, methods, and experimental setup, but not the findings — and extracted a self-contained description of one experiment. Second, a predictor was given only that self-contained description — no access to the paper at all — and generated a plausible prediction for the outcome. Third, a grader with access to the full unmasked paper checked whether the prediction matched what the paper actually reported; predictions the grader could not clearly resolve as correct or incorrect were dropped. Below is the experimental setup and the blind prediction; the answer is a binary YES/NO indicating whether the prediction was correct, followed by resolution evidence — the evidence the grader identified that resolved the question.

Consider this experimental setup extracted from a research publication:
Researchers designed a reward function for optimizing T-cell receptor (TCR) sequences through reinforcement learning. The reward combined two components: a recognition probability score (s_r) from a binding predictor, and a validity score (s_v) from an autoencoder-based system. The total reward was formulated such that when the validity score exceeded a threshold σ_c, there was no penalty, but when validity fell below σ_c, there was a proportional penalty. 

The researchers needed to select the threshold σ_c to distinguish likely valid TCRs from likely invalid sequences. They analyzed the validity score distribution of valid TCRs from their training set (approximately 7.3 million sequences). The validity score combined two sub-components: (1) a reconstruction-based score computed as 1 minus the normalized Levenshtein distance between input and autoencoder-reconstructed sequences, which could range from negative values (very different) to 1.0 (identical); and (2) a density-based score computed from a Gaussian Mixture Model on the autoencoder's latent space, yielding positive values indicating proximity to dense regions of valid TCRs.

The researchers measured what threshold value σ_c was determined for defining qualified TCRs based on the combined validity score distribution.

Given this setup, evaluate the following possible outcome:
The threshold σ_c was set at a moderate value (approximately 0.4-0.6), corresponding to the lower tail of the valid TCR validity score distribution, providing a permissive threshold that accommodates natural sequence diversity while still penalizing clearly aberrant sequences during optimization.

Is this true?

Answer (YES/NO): NO